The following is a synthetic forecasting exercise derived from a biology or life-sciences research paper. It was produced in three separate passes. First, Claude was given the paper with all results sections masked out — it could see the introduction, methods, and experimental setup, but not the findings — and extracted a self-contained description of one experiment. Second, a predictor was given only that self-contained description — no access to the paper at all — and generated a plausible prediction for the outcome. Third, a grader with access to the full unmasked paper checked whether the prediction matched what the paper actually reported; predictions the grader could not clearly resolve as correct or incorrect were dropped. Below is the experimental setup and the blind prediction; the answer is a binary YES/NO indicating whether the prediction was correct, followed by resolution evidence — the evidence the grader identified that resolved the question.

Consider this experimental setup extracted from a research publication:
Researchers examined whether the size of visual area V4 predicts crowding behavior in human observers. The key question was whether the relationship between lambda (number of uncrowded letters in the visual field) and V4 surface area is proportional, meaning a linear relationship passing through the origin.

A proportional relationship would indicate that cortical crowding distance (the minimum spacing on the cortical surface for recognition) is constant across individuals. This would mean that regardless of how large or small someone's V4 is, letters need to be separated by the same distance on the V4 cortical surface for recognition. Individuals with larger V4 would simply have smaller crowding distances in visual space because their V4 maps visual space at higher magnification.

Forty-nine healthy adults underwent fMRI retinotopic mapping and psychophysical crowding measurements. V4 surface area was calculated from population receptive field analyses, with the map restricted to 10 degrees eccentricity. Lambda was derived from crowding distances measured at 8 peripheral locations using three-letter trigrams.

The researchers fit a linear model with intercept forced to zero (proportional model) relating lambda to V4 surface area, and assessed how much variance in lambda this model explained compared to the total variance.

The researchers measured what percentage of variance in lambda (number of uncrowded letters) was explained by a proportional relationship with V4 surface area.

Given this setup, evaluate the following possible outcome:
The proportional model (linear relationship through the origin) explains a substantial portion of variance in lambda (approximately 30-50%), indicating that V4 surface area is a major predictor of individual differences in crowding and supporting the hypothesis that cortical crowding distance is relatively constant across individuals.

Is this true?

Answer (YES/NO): YES